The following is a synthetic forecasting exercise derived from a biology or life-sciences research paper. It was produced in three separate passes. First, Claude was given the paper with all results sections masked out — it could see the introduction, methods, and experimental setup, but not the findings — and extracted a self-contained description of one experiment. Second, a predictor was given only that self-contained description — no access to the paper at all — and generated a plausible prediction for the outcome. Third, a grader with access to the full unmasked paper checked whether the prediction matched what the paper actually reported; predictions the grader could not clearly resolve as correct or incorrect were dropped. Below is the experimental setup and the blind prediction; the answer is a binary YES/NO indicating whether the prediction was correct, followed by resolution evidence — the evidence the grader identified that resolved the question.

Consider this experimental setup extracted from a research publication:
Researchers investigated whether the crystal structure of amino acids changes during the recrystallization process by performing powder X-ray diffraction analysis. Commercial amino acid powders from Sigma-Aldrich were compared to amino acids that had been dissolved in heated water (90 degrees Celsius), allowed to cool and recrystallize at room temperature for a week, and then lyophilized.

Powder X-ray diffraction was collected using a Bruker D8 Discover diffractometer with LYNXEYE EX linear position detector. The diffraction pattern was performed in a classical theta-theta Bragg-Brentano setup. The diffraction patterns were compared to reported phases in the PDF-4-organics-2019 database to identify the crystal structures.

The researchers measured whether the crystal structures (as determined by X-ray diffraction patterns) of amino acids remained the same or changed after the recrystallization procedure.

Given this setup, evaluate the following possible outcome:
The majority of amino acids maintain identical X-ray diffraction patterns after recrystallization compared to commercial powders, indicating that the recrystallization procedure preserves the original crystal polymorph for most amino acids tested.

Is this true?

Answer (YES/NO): YES